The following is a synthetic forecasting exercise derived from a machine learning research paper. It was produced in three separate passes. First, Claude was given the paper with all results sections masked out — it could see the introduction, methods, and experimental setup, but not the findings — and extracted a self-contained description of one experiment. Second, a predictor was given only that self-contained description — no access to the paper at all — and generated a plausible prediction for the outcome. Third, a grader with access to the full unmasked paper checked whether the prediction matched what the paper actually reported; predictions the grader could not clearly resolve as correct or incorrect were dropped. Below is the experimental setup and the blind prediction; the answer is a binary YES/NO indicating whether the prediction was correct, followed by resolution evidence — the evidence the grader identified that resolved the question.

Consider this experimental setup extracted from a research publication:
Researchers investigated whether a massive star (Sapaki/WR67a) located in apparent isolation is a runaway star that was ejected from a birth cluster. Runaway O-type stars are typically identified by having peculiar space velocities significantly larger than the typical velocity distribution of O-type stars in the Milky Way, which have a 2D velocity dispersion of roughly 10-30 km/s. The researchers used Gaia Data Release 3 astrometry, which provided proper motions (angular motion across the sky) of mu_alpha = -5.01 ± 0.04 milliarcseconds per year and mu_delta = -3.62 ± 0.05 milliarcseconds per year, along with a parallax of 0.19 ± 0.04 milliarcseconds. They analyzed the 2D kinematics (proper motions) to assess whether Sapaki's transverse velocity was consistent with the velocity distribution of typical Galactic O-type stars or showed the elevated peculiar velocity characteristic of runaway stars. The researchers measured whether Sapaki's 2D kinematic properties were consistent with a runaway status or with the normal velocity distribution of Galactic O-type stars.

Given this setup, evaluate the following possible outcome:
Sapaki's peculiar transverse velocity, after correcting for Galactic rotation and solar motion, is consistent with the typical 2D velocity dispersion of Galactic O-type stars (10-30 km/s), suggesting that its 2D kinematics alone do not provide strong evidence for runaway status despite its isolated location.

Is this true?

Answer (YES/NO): YES